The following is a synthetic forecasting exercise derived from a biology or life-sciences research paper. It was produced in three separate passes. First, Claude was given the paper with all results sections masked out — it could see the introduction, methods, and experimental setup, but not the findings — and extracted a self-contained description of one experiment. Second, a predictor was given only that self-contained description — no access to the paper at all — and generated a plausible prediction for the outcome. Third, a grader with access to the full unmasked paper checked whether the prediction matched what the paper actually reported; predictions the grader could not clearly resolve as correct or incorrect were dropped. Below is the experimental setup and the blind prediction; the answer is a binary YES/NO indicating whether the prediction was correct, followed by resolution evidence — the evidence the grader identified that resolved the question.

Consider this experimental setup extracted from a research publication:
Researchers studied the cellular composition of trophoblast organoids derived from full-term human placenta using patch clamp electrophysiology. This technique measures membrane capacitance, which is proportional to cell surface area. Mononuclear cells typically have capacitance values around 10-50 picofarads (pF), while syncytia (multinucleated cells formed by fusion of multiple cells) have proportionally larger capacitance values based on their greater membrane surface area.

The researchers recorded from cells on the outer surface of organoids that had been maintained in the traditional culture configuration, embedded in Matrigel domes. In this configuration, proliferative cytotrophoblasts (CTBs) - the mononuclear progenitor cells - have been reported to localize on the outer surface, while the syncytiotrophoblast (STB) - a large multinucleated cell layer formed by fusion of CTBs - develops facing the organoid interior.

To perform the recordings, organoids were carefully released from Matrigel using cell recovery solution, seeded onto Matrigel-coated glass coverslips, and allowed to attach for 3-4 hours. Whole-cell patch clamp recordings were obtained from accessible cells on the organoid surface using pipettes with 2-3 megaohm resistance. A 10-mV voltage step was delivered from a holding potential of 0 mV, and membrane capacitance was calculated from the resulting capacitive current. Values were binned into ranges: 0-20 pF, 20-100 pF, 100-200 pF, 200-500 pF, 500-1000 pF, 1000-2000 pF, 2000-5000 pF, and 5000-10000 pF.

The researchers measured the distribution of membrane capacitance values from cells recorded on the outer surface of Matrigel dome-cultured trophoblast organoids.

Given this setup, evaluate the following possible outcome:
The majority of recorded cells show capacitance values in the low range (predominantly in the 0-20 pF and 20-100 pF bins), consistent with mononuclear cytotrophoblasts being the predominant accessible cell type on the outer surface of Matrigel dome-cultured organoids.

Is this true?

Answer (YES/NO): NO